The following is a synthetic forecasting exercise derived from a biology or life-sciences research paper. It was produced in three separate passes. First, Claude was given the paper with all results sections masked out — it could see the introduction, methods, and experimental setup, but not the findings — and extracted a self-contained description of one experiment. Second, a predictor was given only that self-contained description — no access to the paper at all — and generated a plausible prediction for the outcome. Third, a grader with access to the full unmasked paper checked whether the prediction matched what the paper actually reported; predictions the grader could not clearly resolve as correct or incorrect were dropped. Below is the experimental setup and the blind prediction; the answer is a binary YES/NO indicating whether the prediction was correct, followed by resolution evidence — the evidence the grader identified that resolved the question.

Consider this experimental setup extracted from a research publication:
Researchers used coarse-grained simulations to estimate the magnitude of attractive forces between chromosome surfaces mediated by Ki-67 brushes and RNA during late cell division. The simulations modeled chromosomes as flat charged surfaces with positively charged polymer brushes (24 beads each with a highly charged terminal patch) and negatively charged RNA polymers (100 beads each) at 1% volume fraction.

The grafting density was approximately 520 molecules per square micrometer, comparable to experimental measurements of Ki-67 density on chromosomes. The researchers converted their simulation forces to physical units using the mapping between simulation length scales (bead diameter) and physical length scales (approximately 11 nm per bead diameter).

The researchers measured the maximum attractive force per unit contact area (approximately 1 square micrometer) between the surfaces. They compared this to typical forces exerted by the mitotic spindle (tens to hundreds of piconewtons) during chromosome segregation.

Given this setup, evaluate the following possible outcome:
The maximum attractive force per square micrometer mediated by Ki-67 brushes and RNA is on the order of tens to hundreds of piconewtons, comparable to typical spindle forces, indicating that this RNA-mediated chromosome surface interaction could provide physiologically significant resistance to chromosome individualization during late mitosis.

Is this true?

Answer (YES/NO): YES